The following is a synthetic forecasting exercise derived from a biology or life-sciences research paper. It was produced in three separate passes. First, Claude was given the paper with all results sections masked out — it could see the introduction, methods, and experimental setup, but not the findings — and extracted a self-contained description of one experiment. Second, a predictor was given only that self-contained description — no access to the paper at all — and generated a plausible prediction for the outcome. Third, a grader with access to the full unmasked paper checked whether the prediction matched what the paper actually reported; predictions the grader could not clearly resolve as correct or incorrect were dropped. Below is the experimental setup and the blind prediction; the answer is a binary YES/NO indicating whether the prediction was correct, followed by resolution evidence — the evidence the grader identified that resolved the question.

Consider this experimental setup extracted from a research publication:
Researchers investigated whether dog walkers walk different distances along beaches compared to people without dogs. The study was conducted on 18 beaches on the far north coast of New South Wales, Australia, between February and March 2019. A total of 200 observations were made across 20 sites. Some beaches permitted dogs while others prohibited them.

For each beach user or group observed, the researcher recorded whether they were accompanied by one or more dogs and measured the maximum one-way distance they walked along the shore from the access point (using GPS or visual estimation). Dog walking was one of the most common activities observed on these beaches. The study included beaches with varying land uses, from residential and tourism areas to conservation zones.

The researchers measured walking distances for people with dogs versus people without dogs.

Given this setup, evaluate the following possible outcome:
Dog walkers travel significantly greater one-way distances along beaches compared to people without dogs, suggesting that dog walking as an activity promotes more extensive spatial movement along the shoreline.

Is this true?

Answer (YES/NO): NO